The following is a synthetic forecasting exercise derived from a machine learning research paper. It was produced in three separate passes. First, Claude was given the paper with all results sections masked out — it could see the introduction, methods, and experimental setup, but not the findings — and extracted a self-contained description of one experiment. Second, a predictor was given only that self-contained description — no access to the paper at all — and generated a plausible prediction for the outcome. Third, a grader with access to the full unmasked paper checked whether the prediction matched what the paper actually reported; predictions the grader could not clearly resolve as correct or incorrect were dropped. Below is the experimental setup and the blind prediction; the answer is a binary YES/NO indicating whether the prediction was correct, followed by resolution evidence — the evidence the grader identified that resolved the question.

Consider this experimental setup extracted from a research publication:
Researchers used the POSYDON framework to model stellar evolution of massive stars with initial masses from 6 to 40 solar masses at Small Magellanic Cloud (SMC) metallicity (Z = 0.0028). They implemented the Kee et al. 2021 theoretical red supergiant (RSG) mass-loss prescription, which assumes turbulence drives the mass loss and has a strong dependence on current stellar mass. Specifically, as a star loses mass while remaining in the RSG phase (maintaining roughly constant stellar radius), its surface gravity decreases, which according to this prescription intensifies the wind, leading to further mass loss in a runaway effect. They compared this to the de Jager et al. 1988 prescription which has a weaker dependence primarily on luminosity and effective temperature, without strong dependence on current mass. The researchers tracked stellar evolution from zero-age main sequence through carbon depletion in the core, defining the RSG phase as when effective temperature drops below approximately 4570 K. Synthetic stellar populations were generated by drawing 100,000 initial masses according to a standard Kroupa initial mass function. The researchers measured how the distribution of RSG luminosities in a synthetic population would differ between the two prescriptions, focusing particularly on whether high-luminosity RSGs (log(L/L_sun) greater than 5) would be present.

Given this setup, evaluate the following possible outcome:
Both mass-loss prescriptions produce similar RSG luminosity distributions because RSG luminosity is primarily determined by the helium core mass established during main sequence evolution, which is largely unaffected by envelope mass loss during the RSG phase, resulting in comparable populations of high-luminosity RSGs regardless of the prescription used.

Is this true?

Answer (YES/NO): NO